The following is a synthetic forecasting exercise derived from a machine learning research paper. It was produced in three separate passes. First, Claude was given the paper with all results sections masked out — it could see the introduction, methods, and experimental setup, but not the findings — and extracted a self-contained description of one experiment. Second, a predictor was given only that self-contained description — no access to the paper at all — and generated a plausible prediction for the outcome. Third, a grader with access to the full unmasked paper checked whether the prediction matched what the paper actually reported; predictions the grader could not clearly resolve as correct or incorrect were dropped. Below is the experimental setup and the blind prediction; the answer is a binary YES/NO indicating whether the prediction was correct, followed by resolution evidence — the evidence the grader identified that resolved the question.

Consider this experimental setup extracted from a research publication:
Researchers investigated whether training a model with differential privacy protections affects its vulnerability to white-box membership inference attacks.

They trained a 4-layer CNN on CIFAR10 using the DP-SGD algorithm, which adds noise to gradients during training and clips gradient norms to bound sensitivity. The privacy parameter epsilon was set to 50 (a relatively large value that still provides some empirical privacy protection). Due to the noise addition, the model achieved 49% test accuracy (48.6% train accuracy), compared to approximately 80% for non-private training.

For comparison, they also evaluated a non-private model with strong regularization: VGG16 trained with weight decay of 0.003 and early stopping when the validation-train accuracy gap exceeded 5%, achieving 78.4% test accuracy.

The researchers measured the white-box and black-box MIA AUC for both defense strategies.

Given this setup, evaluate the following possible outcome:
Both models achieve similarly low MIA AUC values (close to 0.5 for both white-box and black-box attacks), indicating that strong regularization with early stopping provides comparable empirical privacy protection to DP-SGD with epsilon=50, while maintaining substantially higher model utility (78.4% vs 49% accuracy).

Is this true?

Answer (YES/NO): YES